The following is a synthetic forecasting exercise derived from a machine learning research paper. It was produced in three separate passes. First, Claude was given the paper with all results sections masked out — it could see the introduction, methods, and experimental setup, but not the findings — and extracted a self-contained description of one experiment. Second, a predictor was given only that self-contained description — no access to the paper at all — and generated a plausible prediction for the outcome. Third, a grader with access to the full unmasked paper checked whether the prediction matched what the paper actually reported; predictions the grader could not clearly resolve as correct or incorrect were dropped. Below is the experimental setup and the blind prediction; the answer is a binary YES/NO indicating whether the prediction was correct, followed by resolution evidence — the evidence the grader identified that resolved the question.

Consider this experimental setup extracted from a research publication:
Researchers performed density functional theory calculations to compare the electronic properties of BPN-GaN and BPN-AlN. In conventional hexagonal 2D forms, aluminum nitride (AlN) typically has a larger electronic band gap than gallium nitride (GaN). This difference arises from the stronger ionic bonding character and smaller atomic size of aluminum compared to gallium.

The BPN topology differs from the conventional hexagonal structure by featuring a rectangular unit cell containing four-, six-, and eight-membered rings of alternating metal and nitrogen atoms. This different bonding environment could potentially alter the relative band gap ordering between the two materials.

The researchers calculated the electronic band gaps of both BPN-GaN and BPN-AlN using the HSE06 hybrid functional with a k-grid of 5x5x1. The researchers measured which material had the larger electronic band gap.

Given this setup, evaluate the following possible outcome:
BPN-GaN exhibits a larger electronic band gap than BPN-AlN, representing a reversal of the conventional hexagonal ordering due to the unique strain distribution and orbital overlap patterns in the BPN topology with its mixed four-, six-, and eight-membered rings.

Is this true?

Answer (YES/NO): NO